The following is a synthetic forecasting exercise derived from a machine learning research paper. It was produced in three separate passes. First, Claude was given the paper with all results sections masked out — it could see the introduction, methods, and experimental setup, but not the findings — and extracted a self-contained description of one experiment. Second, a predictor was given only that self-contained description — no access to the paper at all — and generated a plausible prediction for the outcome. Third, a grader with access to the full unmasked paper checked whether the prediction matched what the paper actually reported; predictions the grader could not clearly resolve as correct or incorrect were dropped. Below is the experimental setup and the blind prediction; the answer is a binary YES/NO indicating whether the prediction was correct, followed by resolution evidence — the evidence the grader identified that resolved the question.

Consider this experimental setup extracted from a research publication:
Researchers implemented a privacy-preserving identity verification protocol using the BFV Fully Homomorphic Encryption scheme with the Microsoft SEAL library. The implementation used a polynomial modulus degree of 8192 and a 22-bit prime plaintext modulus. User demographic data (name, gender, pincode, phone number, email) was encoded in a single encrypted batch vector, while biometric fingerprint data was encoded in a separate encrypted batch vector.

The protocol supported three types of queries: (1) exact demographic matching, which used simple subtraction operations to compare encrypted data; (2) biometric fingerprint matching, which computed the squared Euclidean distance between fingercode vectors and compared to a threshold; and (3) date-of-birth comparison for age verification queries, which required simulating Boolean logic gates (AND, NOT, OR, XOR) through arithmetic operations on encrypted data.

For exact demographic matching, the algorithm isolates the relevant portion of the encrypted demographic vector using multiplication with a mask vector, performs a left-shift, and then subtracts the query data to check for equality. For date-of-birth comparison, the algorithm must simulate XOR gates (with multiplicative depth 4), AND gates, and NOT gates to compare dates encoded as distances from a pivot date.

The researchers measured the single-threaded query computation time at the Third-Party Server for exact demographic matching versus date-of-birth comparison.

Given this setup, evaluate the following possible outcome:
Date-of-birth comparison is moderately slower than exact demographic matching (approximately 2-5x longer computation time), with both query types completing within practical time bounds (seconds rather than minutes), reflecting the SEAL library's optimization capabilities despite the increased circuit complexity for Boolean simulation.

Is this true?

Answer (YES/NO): NO